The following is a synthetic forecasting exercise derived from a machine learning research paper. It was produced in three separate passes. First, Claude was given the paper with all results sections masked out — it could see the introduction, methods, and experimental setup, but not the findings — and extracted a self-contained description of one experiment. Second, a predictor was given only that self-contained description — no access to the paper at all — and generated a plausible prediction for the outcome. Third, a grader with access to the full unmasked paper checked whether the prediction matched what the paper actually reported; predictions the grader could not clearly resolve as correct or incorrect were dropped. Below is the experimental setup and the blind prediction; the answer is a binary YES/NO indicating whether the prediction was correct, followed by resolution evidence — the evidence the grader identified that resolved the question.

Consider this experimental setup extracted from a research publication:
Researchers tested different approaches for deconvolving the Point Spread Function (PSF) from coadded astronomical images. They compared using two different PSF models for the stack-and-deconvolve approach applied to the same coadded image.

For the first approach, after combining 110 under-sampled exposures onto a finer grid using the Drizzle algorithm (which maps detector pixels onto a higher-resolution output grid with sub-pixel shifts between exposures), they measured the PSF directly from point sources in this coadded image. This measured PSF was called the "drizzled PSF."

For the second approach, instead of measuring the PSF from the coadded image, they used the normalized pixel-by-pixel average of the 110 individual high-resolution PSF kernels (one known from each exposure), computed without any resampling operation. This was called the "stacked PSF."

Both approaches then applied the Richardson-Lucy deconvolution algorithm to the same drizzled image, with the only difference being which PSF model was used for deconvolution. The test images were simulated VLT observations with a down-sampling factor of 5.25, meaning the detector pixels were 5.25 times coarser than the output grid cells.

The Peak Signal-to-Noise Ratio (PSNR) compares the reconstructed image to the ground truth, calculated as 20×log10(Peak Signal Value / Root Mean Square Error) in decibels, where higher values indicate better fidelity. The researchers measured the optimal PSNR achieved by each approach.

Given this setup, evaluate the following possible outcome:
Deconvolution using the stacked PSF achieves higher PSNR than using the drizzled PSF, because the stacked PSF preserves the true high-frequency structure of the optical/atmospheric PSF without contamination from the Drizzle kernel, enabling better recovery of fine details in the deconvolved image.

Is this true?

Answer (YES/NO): NO